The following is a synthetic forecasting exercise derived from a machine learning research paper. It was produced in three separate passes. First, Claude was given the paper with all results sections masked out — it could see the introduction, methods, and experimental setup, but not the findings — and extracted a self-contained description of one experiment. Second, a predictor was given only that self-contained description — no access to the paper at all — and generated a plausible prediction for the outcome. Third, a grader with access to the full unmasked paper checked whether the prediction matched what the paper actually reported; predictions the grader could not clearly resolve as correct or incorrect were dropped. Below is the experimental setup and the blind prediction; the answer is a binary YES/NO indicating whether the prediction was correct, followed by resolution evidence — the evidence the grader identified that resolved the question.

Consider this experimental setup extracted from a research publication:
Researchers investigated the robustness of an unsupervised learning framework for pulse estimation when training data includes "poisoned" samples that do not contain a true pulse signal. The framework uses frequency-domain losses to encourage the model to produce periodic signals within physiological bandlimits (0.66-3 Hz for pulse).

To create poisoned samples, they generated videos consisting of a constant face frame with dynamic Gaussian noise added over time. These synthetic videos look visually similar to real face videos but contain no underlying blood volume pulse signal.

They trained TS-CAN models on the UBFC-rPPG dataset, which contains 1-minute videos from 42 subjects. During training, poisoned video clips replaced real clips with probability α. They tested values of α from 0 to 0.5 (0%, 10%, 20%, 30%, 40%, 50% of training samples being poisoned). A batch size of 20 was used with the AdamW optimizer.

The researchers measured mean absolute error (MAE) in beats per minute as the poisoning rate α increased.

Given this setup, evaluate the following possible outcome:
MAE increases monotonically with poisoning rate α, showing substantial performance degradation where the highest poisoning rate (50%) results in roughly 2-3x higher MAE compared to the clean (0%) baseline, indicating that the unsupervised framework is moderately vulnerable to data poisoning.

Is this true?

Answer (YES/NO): NO